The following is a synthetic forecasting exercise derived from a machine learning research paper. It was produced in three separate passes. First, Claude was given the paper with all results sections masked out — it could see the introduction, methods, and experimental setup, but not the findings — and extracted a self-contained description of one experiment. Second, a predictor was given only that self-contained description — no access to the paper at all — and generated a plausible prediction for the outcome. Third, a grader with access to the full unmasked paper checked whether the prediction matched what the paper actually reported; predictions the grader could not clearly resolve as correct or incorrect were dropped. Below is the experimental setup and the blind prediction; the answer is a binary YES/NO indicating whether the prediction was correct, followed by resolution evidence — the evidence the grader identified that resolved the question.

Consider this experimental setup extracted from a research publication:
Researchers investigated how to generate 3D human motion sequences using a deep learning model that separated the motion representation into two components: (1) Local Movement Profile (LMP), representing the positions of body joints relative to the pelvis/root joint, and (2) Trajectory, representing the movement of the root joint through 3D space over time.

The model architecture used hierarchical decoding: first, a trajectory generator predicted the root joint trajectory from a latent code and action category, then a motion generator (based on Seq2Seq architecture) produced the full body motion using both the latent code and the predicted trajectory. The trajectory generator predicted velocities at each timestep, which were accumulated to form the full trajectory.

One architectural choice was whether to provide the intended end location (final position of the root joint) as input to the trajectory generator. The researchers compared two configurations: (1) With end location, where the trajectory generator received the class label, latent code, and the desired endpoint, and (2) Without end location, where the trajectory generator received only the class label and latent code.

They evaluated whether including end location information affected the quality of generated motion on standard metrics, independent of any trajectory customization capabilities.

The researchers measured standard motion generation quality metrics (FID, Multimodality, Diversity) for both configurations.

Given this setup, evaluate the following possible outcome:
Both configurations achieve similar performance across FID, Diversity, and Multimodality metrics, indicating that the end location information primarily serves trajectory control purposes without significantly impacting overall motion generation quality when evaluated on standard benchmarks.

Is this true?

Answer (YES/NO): YES